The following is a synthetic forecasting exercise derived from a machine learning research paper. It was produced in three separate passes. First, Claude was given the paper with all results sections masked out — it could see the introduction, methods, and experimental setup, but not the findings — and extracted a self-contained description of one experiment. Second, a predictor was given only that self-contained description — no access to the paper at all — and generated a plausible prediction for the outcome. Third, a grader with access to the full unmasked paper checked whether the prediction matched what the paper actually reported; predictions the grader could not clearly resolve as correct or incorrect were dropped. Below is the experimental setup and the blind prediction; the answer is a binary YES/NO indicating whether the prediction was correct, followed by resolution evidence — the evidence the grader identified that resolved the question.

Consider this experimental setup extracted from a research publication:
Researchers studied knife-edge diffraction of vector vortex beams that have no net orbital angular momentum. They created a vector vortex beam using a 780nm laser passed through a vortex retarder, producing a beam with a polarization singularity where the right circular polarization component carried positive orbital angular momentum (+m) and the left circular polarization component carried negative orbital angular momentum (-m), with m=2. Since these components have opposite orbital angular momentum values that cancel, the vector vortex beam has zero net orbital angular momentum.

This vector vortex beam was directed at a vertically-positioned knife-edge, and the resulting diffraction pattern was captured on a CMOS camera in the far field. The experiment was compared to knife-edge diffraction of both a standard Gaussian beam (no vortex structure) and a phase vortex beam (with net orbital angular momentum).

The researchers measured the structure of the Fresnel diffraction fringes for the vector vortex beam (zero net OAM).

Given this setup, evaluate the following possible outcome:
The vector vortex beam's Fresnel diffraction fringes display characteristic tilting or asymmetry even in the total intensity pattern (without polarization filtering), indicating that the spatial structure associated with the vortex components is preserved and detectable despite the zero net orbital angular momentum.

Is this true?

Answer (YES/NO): NO